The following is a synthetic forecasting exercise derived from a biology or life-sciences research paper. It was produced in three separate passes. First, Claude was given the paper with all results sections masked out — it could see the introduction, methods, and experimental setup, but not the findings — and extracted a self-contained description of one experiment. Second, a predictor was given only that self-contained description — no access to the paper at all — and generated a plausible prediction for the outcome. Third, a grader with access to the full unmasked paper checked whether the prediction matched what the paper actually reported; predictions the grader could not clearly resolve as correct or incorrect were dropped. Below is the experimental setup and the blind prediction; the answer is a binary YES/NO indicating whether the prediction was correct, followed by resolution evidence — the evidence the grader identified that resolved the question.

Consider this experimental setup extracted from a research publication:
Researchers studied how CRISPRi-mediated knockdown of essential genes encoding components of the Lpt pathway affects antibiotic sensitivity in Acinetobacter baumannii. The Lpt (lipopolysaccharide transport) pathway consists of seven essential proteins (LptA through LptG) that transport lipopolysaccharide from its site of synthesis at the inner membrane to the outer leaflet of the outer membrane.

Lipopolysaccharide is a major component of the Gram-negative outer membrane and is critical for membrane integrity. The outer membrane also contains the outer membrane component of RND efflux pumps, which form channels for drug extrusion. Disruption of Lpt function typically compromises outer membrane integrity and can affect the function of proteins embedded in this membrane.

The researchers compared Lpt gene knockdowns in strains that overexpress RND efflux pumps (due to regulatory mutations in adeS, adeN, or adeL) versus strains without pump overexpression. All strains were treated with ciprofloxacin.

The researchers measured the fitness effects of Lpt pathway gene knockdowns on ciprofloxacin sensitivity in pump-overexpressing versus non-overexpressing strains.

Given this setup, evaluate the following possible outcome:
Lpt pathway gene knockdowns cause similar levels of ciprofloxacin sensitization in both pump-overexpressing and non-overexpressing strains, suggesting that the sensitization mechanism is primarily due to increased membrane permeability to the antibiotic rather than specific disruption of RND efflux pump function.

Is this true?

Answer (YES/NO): NO